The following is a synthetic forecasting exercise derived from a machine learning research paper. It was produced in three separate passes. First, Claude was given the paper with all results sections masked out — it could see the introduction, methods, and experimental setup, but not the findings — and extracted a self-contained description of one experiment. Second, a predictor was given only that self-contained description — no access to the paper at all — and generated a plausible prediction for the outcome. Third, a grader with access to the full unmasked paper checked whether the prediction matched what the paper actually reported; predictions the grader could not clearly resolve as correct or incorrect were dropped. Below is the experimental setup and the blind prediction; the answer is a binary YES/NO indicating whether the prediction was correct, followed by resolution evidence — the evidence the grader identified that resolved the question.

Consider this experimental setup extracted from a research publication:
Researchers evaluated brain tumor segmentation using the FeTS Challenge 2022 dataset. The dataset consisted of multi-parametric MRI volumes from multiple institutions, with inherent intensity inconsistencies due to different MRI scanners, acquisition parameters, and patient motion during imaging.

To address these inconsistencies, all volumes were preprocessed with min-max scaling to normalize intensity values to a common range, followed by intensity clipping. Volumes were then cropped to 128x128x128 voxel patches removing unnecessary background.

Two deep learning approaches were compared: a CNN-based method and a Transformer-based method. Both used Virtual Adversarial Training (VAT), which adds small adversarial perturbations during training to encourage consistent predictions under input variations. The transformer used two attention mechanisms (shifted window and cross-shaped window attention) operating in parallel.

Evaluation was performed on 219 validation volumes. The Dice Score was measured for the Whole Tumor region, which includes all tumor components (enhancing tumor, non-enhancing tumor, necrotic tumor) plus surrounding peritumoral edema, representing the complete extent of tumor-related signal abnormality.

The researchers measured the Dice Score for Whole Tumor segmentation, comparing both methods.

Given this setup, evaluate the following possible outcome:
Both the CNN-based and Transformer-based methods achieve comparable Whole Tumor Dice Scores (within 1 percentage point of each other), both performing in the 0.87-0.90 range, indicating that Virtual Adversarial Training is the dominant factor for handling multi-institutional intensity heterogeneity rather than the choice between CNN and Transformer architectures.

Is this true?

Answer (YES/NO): NO